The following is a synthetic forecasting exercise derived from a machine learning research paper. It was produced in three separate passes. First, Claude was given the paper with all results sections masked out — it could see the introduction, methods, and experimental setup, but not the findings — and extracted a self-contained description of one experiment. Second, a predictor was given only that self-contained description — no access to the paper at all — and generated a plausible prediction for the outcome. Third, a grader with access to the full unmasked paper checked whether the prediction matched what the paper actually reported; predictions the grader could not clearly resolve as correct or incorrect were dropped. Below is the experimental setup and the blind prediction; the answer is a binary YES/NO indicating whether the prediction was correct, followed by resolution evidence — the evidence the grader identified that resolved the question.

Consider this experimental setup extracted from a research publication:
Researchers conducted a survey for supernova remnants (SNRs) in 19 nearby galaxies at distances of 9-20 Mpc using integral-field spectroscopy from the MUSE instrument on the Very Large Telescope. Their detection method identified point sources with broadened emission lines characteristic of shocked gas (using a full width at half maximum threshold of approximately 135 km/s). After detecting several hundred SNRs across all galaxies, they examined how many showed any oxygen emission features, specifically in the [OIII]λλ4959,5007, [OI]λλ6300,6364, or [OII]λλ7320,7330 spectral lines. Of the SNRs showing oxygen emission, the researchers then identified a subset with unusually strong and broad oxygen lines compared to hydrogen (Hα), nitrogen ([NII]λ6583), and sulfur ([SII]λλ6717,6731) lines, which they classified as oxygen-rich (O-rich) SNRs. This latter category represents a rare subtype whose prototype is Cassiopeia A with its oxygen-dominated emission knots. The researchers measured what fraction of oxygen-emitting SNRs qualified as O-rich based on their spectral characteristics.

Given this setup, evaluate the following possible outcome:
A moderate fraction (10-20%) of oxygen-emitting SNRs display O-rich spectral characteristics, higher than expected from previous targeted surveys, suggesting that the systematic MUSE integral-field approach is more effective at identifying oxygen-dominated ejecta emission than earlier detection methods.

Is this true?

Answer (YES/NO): YES